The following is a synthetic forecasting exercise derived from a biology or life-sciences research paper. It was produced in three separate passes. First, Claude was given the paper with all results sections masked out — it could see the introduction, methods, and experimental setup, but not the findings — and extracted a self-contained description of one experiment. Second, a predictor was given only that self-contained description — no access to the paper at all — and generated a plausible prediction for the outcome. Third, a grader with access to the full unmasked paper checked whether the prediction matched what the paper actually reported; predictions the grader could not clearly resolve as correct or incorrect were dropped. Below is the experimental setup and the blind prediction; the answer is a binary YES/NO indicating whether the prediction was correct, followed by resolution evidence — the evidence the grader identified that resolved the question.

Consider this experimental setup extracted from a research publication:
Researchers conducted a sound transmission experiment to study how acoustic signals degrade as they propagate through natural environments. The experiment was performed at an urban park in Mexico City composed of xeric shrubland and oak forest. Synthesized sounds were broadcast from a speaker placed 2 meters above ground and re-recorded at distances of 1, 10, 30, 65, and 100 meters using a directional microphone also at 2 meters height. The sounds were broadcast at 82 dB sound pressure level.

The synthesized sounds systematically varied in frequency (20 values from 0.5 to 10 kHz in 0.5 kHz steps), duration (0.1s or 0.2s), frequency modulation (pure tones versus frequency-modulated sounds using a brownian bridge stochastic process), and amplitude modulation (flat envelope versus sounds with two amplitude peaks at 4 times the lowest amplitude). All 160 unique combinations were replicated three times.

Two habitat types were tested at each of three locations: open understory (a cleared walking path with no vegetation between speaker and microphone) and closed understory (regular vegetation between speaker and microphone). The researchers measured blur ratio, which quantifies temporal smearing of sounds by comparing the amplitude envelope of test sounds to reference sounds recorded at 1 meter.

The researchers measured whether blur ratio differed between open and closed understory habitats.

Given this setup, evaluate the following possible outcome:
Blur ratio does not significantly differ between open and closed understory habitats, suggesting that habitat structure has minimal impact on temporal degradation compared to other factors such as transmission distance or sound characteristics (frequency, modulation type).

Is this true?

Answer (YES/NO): NO